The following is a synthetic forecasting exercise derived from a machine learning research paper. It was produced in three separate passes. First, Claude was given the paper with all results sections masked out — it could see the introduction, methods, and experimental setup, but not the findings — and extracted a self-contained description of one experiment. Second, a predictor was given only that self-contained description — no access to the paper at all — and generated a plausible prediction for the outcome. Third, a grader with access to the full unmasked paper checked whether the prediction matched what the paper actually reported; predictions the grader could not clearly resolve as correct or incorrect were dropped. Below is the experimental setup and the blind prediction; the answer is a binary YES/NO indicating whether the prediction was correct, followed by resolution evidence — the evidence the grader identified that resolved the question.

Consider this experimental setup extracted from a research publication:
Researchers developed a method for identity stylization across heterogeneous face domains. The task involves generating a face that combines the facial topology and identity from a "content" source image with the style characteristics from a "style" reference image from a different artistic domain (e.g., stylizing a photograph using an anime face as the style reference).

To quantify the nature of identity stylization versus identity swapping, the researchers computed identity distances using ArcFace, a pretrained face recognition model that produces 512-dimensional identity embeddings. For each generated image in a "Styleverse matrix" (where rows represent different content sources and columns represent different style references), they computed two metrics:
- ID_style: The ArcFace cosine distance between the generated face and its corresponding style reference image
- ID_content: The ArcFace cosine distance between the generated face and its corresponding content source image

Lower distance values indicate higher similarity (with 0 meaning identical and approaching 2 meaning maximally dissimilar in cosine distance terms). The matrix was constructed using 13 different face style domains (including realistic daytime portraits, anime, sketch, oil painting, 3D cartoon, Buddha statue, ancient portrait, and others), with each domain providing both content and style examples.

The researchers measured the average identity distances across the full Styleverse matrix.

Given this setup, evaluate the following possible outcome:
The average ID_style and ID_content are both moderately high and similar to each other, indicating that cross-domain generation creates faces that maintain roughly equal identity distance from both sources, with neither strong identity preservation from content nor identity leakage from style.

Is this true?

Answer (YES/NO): NO